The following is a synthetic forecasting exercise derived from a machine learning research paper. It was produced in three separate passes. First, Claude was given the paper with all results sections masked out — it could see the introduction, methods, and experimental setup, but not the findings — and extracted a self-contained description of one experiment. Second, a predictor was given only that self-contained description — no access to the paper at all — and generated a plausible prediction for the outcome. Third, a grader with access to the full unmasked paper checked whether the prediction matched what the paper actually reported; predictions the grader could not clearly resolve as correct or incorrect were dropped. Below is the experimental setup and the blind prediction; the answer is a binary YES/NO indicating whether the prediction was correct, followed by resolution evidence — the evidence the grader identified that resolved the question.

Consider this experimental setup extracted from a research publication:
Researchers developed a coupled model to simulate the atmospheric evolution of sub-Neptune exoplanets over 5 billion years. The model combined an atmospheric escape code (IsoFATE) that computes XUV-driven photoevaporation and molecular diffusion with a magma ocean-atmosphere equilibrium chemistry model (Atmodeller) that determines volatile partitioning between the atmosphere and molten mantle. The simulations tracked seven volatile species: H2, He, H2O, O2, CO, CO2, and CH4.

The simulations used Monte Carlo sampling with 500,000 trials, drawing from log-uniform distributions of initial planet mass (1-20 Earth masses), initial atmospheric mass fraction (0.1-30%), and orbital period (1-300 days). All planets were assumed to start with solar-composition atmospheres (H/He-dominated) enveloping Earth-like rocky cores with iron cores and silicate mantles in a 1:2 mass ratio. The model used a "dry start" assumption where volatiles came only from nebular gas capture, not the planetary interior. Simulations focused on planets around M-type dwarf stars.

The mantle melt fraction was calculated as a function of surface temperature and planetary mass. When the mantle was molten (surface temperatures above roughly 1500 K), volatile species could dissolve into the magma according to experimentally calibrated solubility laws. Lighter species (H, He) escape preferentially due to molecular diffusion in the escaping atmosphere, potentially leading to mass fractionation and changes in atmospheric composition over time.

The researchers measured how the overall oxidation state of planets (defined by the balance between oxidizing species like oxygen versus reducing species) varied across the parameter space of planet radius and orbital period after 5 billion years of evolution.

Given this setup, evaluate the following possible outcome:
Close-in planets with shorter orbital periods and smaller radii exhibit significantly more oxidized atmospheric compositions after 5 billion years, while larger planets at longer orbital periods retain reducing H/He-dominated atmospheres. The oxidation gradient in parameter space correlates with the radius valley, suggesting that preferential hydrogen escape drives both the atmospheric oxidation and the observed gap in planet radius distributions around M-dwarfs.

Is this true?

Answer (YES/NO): YES